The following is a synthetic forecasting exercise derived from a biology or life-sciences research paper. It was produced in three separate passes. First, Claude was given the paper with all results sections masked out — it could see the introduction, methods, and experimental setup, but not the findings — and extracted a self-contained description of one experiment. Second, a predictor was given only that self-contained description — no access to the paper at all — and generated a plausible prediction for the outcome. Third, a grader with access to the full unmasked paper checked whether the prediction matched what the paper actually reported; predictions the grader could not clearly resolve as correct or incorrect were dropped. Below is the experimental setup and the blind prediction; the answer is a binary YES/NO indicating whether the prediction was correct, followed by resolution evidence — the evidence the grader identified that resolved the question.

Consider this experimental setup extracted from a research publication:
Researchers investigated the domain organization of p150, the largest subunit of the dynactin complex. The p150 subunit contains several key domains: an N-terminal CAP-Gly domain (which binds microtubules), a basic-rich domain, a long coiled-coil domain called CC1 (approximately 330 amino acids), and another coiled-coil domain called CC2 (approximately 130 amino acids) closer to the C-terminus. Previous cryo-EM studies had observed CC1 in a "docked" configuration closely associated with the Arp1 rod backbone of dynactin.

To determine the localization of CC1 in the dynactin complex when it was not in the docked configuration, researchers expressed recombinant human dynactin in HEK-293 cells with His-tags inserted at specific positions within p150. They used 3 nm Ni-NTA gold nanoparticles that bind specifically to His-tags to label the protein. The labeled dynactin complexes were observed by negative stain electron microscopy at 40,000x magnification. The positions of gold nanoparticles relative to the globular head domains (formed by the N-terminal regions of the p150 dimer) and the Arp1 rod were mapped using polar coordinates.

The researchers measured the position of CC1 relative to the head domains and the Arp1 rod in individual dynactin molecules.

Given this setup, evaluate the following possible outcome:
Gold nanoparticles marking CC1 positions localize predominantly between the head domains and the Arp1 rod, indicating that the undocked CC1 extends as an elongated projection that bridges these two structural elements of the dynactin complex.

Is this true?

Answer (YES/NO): NO